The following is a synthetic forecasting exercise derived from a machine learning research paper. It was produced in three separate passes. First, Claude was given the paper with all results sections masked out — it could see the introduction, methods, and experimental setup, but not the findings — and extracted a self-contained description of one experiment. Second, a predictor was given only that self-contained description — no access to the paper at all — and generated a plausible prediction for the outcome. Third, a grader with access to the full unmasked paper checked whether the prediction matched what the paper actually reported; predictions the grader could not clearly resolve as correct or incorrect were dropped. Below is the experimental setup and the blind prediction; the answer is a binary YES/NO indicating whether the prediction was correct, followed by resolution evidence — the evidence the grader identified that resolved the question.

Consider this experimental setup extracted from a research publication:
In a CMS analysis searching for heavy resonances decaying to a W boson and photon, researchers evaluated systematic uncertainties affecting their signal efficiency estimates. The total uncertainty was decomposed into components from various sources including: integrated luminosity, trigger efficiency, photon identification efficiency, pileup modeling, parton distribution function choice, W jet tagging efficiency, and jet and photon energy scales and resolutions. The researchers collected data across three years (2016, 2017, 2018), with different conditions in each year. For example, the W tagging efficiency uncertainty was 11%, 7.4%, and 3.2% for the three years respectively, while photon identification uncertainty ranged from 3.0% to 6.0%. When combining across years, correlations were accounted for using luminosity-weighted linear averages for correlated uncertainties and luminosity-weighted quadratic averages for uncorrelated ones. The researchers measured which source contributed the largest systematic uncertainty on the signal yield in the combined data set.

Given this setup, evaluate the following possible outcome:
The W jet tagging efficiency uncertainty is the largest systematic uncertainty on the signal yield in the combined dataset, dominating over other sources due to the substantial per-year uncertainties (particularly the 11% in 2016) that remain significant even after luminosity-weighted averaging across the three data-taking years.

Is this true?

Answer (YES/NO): NO